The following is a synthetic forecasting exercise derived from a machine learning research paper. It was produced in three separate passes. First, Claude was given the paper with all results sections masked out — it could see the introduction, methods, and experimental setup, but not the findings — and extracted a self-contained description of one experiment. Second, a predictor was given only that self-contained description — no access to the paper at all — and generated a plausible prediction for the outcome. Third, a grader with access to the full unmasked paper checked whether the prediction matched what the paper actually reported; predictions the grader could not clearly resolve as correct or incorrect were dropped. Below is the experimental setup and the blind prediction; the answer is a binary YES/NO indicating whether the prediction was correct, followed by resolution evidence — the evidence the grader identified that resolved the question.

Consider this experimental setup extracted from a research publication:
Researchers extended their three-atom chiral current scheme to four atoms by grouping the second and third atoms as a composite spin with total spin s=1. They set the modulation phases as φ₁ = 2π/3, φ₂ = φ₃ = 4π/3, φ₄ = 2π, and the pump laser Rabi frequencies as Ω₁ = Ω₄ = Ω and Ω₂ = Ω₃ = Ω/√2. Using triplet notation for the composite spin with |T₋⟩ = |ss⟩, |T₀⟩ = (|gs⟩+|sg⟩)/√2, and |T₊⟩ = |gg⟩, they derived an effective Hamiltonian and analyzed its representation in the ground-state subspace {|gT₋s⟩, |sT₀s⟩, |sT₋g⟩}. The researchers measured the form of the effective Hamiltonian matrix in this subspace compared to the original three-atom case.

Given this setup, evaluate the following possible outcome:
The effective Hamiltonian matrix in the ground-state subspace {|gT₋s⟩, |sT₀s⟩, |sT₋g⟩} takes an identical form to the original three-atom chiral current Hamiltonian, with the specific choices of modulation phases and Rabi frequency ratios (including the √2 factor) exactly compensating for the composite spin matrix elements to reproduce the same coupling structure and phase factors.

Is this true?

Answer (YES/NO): YES